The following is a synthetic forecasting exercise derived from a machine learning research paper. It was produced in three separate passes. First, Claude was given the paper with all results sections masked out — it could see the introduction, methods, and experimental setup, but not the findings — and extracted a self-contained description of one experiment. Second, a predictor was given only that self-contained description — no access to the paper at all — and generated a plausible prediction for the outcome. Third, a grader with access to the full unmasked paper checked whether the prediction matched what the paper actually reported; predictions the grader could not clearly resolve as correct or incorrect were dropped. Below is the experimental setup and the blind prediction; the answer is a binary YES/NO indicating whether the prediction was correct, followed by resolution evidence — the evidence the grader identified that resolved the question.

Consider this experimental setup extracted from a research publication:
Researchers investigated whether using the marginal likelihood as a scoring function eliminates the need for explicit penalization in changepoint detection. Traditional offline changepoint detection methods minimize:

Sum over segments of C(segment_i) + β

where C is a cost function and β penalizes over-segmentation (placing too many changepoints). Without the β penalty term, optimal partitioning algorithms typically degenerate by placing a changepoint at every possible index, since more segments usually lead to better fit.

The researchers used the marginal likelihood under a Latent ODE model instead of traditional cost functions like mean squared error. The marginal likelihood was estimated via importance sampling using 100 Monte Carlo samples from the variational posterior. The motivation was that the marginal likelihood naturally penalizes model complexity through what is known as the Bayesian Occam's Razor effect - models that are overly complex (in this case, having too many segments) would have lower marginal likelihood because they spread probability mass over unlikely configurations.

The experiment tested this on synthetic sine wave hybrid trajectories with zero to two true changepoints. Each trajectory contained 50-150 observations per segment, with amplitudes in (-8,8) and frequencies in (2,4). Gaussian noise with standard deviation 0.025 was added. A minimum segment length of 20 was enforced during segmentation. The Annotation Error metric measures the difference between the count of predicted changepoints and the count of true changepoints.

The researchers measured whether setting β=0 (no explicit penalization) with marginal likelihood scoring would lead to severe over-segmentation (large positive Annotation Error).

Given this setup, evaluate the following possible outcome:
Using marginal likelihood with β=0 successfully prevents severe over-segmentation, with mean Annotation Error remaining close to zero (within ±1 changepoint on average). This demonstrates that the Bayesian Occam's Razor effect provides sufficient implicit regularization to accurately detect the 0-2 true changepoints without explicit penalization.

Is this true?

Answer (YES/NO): YES